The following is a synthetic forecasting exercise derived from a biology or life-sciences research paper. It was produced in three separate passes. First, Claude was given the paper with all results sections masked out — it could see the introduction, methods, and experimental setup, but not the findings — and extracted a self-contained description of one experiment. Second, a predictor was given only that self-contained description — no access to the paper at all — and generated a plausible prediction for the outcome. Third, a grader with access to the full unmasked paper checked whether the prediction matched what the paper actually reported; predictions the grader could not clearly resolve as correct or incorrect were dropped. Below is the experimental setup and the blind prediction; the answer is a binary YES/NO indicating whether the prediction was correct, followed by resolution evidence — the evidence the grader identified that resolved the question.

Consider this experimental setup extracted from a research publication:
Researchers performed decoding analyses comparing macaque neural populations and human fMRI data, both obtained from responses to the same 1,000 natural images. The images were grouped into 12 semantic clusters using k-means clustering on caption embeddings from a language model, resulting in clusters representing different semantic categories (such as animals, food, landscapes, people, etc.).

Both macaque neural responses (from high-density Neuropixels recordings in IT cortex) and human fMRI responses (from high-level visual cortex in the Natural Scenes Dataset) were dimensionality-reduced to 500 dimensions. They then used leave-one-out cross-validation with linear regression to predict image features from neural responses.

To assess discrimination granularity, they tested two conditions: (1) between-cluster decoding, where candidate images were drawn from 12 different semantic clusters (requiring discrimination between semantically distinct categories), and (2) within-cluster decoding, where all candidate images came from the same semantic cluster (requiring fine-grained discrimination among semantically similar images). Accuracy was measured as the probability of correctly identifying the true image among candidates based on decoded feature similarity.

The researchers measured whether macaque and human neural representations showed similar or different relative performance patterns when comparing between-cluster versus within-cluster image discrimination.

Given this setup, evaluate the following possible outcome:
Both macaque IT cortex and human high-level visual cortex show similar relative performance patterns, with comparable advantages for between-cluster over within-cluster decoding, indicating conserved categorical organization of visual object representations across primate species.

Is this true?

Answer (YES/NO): NO